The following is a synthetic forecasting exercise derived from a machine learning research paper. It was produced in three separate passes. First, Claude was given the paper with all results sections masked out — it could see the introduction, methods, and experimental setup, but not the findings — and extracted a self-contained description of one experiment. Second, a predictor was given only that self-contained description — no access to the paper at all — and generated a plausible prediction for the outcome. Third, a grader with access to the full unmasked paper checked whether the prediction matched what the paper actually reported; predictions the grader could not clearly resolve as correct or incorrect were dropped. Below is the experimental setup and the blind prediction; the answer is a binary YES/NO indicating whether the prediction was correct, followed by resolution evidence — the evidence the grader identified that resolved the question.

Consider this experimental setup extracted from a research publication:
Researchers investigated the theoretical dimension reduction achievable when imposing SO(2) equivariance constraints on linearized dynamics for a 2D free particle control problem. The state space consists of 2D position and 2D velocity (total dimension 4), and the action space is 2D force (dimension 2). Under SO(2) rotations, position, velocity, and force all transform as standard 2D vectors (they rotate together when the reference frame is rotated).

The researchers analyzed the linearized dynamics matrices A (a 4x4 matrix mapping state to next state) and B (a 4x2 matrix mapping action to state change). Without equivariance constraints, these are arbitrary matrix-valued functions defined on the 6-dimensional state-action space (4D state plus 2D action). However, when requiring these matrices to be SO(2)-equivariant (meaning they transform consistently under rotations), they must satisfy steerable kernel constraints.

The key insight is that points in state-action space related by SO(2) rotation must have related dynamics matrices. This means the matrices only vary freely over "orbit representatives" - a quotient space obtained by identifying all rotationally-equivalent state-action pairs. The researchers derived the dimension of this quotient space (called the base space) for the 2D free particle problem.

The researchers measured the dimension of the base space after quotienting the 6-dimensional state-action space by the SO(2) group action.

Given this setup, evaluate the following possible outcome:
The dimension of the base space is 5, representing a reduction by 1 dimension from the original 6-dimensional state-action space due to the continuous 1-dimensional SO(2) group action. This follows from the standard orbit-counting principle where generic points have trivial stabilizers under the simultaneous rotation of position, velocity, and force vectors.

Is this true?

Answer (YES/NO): YES